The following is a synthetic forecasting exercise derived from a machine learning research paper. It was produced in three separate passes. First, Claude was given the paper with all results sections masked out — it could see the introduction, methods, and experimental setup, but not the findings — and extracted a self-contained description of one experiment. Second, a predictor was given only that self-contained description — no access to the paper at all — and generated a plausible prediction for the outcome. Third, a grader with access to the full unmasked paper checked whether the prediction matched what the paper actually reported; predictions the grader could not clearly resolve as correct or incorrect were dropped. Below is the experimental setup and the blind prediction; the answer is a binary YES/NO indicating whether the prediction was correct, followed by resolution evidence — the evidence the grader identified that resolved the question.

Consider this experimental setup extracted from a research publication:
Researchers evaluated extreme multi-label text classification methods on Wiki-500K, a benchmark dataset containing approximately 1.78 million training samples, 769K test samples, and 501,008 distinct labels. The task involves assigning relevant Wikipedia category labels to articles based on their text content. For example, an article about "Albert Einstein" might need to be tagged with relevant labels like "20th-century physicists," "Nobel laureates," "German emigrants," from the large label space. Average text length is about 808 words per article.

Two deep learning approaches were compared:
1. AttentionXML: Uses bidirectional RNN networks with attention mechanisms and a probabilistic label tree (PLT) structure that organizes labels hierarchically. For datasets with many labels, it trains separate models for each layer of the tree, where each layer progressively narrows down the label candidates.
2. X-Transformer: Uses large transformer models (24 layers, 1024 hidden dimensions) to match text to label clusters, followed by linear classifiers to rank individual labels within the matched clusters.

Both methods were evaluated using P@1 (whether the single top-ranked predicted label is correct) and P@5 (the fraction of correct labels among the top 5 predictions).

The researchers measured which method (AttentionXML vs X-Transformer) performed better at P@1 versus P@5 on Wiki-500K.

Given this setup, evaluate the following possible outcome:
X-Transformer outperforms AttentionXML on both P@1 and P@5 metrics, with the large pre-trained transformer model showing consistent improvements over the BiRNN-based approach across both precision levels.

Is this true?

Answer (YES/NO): NO